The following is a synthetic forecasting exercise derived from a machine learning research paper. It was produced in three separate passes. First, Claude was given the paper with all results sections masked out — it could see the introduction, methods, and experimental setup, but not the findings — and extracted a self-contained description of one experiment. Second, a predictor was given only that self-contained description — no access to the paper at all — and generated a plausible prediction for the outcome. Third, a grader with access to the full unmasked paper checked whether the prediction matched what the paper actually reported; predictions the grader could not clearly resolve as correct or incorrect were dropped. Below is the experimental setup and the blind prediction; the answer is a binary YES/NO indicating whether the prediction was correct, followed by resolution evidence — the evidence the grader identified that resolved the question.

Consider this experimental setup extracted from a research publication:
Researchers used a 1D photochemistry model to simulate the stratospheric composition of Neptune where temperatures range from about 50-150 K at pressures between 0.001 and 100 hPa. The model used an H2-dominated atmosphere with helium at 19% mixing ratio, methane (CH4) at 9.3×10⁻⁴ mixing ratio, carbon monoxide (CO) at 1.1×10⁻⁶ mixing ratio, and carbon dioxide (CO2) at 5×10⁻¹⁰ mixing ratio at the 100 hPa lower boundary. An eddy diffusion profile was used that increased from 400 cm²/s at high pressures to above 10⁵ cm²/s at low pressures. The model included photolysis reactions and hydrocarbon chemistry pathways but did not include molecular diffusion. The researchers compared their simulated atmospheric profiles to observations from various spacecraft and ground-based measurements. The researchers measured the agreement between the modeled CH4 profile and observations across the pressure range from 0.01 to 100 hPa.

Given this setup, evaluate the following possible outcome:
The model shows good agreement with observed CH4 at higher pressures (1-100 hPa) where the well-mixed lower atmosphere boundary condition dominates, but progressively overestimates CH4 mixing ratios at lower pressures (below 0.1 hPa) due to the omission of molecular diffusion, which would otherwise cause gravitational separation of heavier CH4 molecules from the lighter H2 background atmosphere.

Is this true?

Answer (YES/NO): YES